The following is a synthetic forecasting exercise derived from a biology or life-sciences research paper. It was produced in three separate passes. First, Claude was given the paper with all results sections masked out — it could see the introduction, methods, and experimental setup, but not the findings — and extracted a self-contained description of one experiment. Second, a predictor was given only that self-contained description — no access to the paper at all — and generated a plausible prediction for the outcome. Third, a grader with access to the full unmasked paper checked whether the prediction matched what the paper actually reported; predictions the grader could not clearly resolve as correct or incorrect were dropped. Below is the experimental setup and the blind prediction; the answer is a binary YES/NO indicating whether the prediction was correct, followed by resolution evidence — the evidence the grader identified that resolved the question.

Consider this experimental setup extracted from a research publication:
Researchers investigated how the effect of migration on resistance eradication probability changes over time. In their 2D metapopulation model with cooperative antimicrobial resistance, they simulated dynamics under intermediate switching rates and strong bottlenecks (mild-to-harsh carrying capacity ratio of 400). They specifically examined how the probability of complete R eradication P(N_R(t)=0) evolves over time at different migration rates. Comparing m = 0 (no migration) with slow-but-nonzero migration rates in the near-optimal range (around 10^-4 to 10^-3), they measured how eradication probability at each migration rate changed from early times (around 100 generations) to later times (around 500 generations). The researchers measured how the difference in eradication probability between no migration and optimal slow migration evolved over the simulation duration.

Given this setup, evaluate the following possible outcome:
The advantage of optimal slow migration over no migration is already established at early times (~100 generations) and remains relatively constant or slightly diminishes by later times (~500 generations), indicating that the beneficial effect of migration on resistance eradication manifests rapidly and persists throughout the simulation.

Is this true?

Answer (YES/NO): NO